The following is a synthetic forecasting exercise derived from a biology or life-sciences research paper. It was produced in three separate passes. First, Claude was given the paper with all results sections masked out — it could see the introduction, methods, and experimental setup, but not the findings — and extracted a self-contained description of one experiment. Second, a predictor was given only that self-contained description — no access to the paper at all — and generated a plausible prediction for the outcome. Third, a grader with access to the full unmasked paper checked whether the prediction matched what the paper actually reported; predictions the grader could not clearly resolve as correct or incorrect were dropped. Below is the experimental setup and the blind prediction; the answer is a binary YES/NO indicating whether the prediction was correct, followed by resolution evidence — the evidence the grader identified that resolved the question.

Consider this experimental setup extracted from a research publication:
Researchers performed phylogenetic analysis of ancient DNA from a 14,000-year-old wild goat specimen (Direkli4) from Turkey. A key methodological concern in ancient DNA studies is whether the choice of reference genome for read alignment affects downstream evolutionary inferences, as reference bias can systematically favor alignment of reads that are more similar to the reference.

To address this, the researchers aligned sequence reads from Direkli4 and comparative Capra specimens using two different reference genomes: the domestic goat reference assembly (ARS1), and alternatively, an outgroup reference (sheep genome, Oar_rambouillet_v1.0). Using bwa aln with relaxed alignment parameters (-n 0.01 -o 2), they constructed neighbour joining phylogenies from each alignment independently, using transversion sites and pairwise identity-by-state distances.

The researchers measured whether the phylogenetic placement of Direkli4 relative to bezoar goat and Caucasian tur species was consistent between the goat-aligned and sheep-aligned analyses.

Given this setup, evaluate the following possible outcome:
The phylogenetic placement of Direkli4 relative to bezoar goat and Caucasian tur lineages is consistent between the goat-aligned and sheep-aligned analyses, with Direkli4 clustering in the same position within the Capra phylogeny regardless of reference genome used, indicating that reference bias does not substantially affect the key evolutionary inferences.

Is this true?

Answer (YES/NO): YES